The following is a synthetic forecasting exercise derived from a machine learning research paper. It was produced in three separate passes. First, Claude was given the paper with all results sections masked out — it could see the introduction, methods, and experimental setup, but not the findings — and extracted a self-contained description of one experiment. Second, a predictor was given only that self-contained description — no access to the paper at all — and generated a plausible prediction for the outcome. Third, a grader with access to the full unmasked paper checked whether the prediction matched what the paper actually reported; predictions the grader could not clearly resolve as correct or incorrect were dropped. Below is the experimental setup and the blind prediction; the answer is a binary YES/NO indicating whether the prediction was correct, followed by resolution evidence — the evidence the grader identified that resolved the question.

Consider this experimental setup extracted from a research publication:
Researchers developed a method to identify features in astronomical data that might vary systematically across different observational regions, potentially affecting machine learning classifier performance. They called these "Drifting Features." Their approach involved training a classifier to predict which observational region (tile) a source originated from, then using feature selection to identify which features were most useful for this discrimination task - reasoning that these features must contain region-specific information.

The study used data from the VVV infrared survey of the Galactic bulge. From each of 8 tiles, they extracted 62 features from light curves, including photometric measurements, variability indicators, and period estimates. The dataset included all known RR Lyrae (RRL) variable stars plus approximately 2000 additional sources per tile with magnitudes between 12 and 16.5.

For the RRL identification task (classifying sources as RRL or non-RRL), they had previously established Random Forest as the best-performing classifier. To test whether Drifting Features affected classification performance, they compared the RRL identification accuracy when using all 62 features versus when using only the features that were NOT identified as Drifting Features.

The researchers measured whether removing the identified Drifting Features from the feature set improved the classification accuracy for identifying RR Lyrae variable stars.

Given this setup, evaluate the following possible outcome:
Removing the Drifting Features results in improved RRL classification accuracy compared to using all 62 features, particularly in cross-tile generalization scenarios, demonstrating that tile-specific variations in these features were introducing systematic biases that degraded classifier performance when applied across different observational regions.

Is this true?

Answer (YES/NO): NO